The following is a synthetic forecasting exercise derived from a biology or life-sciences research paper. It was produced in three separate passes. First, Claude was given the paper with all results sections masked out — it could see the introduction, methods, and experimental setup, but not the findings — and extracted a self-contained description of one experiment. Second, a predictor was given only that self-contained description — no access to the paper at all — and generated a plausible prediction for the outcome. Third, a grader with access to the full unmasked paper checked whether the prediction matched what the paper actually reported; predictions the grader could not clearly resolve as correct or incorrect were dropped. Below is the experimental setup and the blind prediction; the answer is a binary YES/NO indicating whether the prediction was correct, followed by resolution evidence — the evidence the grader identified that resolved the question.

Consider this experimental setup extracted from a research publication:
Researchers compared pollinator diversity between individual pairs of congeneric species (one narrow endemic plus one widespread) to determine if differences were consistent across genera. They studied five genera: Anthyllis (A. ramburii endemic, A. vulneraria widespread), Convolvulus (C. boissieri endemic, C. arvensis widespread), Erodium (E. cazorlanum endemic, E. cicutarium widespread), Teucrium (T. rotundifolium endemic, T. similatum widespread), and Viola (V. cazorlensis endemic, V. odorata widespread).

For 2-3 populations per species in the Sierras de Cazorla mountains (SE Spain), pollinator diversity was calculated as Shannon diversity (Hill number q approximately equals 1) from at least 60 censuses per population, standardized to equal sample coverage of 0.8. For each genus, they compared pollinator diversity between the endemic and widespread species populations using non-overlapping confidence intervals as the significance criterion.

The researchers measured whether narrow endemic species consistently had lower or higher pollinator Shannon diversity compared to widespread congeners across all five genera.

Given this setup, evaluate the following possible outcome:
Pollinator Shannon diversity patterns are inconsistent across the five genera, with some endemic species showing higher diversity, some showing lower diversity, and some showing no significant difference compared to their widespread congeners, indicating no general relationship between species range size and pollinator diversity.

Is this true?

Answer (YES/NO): YES